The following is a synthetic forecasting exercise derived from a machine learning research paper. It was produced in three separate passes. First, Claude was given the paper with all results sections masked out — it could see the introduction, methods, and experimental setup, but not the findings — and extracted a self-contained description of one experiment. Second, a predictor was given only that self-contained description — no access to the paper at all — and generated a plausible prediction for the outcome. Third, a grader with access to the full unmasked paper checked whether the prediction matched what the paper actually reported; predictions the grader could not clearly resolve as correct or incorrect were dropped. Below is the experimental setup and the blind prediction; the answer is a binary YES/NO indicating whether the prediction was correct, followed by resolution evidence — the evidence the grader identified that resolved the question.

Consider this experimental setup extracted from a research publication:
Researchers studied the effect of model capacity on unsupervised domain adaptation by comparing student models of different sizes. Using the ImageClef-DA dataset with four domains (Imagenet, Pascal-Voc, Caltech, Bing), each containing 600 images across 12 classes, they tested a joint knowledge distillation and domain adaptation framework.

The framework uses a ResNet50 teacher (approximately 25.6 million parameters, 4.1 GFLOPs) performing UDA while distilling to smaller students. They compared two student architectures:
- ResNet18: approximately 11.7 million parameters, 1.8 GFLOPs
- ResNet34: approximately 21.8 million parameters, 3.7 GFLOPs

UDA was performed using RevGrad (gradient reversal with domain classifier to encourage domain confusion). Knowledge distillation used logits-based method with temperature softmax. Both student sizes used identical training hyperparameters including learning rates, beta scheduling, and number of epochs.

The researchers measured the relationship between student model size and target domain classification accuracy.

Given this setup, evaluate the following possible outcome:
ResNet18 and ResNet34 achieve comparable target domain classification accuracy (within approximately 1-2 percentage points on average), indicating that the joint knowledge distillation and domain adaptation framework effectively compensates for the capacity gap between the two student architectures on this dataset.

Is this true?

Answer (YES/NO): NO